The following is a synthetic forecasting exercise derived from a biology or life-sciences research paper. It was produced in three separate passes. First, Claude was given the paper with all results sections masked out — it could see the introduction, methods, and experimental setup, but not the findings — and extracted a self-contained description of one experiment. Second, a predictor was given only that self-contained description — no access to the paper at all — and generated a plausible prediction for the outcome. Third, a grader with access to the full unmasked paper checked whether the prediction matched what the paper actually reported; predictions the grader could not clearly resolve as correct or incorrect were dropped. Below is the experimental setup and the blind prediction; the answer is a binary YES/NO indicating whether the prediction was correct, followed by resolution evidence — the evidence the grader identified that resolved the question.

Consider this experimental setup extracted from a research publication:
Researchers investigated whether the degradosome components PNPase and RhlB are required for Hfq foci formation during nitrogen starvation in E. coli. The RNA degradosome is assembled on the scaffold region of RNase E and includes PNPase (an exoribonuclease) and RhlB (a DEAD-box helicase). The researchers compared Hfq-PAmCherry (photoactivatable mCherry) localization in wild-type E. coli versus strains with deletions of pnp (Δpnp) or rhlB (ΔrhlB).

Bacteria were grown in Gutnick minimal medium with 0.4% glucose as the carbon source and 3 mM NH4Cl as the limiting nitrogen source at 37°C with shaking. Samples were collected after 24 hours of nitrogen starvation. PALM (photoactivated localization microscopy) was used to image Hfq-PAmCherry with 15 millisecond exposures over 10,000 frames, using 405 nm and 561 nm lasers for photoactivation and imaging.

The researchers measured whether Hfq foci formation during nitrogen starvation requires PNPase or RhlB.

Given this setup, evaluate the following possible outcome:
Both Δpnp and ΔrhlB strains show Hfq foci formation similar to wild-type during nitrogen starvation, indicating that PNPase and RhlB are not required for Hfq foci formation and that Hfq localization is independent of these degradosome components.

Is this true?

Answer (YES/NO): YES